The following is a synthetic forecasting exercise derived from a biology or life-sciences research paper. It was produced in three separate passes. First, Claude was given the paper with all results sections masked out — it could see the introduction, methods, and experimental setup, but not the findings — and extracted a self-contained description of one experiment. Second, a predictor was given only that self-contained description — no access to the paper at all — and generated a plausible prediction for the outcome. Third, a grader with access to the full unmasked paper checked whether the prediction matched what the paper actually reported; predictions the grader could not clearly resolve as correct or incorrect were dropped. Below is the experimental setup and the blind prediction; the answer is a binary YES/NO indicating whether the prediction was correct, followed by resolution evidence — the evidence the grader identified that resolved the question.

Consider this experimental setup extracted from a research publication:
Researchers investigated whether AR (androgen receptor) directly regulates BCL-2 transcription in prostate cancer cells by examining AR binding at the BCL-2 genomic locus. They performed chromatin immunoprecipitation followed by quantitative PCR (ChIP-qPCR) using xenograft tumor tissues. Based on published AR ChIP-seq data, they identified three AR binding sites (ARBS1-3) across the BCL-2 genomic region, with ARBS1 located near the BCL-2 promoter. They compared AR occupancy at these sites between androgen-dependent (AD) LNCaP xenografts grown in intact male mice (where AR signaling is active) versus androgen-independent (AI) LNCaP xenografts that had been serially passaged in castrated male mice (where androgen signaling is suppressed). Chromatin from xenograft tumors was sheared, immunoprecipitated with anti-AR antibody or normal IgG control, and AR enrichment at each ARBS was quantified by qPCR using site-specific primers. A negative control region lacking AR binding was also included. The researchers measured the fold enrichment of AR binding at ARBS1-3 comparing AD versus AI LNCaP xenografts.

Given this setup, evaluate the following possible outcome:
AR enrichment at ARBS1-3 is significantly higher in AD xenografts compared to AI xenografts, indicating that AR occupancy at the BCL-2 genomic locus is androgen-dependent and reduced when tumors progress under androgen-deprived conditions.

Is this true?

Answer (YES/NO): YES